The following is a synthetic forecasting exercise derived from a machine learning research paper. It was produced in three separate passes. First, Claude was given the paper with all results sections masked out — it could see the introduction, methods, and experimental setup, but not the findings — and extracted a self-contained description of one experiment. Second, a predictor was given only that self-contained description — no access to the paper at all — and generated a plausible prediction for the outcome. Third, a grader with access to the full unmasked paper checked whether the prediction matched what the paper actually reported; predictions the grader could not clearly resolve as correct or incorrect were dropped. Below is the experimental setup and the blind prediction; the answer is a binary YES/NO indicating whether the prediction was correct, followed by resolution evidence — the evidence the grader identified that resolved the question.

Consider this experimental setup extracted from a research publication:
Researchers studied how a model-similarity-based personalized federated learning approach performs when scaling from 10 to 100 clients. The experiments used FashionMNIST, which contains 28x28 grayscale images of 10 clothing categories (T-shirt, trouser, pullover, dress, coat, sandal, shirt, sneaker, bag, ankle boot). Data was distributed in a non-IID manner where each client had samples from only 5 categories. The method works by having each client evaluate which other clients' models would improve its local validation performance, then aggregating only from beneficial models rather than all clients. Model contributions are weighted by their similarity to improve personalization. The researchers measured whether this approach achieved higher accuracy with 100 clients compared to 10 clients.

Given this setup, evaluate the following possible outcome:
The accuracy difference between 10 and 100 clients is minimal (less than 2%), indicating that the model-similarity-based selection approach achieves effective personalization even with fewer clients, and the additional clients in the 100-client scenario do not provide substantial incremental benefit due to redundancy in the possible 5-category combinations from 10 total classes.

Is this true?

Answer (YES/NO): NO